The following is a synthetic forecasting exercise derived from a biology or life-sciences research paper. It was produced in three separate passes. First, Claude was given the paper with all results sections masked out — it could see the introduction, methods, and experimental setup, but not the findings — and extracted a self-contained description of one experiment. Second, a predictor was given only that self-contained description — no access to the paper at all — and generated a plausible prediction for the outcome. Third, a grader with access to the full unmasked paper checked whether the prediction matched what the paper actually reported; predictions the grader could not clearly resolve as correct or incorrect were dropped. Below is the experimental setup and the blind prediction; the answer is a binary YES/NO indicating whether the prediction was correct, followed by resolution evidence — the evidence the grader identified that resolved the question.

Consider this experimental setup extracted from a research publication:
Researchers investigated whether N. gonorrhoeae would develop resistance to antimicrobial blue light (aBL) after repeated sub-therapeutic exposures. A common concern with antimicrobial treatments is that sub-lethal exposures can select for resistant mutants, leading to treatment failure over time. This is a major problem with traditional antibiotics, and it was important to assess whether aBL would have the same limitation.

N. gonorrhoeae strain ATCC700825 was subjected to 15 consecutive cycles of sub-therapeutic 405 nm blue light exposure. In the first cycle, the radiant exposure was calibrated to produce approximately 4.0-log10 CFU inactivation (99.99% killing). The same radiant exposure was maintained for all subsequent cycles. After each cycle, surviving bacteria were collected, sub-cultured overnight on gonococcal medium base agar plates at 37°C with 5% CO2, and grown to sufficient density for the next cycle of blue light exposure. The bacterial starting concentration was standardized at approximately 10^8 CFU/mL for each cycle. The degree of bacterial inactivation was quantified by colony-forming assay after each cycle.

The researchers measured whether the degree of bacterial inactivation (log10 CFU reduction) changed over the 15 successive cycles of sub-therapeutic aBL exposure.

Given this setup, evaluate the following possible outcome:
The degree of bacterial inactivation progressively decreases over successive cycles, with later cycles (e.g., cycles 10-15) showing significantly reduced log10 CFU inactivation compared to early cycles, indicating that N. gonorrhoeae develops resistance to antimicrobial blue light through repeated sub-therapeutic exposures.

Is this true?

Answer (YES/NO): NO